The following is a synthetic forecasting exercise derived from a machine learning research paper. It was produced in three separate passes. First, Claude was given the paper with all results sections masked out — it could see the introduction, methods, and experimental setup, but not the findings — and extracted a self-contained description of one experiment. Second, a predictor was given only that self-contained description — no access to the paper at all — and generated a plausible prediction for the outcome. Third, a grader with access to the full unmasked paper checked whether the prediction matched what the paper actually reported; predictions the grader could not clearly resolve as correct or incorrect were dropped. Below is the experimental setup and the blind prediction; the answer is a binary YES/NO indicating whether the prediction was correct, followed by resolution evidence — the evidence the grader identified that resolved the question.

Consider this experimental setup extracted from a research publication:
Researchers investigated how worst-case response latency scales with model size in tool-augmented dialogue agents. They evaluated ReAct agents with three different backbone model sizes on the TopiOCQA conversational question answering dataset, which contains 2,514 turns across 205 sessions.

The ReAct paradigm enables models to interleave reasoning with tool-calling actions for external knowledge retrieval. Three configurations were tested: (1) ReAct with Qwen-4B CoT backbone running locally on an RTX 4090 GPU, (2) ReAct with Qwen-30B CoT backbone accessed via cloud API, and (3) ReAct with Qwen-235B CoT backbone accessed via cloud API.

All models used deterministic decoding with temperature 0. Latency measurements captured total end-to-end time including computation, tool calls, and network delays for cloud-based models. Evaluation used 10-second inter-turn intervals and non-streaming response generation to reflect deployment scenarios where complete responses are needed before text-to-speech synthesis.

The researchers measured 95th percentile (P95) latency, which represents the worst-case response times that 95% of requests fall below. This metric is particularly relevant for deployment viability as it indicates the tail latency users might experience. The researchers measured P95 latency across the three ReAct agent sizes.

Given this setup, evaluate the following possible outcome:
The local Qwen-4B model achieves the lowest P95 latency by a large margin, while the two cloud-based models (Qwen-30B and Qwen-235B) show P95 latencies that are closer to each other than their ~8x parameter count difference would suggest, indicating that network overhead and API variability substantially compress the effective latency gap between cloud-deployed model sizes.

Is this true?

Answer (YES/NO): NO